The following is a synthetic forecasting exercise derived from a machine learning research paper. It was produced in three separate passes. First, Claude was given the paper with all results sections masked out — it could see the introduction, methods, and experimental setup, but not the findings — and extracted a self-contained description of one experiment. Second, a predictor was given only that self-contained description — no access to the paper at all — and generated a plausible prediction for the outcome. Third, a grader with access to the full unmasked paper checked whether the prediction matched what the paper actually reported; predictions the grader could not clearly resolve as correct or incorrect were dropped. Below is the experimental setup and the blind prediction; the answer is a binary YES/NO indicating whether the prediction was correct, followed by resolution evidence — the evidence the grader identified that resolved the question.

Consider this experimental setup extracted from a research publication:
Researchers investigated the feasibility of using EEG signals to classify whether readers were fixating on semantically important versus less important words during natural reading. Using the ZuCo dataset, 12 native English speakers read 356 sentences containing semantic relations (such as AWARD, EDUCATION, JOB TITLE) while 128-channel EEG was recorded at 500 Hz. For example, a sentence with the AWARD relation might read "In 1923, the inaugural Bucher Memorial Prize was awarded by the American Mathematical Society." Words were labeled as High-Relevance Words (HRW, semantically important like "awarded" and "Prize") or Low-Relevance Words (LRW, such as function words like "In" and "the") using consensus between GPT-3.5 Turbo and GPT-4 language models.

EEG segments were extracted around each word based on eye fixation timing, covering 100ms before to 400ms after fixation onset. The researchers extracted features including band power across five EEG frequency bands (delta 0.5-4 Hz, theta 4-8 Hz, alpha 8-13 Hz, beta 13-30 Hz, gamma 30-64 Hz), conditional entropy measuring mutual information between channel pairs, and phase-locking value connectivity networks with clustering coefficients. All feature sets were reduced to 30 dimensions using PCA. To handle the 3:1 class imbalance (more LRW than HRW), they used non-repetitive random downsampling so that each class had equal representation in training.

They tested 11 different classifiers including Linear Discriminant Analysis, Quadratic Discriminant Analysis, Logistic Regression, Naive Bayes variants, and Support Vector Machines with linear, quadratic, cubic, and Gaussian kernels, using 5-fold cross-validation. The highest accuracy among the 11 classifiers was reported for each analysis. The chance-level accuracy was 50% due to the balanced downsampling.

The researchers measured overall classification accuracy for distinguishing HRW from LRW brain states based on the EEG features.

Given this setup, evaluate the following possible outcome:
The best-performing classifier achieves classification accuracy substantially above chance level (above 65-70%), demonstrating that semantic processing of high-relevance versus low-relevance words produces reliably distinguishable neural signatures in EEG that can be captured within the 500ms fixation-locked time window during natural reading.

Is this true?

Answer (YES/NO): NO